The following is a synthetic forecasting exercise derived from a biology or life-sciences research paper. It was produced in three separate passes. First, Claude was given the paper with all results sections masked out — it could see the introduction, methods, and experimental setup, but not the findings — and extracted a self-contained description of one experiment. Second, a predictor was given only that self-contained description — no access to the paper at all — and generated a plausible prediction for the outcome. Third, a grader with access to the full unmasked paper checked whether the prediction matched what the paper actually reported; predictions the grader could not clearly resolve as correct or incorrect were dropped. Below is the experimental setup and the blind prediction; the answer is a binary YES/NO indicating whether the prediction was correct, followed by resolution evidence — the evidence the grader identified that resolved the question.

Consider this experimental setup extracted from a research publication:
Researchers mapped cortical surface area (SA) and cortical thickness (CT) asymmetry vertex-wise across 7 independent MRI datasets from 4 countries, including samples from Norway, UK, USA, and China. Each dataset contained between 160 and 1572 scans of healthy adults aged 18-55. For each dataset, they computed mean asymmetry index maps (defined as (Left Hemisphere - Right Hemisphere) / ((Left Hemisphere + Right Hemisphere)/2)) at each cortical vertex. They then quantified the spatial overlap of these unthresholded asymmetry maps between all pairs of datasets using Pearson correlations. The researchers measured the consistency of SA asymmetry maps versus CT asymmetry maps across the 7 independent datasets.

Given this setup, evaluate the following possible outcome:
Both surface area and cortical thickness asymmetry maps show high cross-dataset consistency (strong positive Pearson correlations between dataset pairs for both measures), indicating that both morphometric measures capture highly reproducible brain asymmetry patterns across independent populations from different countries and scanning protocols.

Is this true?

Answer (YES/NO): NO